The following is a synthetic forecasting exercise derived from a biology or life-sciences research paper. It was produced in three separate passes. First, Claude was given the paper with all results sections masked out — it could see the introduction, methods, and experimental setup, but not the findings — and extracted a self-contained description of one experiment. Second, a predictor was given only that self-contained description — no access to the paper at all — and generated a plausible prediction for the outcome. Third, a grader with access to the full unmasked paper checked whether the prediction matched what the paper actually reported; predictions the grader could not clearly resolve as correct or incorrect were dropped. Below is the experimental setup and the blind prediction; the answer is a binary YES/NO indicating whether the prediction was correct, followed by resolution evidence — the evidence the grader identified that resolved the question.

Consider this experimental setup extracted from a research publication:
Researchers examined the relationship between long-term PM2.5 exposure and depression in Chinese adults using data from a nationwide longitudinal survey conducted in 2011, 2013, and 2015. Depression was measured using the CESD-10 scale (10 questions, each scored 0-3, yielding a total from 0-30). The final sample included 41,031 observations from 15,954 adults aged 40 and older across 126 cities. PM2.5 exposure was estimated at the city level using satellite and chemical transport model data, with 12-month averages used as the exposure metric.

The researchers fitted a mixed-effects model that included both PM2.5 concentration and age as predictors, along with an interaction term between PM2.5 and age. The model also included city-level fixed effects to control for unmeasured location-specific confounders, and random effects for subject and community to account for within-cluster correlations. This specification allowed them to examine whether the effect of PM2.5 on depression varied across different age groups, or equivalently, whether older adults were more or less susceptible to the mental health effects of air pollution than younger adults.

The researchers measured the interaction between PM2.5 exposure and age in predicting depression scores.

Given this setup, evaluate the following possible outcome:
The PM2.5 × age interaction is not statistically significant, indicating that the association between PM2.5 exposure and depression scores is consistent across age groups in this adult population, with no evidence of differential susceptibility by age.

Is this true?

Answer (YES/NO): NO